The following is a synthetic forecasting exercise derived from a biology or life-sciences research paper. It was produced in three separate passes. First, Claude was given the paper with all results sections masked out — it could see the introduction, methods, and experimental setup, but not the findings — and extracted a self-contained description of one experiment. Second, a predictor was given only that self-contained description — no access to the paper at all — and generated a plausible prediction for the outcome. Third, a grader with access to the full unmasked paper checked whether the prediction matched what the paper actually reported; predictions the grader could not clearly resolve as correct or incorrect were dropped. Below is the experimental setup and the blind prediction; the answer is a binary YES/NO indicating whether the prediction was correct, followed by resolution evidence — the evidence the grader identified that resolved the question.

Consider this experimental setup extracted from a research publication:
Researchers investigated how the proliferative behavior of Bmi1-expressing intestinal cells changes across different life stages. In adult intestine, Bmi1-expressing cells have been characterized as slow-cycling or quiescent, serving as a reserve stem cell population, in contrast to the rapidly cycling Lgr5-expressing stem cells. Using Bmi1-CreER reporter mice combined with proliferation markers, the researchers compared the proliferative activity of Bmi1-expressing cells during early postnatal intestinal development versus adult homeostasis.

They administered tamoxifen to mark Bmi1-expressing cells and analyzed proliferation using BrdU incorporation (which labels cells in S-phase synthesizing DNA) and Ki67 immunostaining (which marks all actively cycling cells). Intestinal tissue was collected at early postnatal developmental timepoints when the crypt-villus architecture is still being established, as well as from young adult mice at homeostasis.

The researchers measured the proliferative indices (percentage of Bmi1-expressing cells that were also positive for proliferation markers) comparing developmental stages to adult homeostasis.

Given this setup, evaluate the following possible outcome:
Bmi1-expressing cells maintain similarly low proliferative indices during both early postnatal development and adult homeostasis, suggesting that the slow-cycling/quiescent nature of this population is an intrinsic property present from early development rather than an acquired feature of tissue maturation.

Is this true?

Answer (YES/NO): NO